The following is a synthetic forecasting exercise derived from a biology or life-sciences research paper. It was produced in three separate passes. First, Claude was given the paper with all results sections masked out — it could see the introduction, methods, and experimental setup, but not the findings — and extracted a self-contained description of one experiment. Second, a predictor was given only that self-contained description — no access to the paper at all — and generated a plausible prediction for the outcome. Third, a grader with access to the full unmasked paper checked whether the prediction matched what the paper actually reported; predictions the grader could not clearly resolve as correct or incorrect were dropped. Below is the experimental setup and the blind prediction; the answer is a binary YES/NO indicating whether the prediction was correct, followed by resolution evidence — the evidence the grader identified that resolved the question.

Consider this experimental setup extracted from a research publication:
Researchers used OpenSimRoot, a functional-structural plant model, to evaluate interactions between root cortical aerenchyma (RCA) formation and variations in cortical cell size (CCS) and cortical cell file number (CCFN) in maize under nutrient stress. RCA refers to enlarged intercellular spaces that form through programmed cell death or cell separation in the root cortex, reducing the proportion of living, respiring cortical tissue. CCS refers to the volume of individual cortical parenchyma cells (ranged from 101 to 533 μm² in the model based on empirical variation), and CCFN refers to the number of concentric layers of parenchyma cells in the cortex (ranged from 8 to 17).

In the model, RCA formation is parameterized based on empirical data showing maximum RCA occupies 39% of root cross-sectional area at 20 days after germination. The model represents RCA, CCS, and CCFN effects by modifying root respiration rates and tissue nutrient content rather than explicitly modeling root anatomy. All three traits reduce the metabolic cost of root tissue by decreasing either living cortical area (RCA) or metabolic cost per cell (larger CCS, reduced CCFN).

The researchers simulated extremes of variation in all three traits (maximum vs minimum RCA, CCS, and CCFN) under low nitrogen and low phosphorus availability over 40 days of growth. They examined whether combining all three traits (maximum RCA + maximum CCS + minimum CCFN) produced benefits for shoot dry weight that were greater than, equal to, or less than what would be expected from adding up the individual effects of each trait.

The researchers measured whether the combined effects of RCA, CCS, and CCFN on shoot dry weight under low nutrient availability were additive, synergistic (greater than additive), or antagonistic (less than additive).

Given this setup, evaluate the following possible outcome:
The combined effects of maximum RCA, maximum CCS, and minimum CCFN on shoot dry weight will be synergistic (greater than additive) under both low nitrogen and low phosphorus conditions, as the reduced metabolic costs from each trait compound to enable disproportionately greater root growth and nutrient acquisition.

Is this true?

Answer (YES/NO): NO